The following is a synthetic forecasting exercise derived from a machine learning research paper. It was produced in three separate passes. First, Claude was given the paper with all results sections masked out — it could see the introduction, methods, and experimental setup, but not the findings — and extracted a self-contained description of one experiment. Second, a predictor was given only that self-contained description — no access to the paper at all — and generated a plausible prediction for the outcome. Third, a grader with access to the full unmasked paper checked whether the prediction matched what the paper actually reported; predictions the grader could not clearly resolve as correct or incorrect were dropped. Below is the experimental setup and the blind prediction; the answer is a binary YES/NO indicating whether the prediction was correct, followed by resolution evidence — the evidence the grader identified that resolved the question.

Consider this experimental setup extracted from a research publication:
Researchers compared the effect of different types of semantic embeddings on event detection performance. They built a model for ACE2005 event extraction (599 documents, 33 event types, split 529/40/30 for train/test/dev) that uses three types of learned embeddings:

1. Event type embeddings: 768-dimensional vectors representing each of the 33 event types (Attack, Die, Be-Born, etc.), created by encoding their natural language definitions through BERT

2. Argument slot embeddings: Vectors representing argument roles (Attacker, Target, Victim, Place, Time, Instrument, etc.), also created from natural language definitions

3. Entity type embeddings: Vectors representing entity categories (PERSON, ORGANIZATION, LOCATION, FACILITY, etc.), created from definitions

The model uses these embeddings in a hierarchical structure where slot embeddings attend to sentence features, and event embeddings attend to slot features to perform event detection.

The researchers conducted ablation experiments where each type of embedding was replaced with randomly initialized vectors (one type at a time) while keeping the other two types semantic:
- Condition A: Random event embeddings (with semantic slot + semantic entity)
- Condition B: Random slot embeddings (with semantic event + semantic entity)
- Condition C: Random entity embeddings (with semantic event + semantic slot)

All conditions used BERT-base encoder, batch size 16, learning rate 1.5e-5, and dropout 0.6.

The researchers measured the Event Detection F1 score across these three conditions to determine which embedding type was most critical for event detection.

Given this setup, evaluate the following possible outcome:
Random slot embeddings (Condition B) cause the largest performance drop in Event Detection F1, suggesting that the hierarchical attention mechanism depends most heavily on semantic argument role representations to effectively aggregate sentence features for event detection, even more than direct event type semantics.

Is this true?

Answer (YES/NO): NO